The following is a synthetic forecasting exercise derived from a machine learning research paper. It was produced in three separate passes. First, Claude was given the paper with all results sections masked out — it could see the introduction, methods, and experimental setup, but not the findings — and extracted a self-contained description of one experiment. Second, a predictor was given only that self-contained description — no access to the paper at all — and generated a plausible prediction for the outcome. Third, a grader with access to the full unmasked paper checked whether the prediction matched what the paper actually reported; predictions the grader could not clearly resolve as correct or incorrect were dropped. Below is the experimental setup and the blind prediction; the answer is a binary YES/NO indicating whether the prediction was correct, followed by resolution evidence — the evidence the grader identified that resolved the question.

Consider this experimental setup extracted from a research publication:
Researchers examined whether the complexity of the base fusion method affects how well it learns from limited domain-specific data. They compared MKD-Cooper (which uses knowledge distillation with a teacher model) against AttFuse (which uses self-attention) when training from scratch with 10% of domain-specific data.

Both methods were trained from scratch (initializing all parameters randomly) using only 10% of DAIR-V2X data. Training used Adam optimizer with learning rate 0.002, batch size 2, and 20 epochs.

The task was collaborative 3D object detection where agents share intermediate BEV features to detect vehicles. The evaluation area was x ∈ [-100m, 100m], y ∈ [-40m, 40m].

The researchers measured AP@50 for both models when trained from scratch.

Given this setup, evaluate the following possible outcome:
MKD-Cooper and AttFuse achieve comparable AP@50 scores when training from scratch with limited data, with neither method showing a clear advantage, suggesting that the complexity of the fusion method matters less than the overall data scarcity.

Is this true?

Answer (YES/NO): NO